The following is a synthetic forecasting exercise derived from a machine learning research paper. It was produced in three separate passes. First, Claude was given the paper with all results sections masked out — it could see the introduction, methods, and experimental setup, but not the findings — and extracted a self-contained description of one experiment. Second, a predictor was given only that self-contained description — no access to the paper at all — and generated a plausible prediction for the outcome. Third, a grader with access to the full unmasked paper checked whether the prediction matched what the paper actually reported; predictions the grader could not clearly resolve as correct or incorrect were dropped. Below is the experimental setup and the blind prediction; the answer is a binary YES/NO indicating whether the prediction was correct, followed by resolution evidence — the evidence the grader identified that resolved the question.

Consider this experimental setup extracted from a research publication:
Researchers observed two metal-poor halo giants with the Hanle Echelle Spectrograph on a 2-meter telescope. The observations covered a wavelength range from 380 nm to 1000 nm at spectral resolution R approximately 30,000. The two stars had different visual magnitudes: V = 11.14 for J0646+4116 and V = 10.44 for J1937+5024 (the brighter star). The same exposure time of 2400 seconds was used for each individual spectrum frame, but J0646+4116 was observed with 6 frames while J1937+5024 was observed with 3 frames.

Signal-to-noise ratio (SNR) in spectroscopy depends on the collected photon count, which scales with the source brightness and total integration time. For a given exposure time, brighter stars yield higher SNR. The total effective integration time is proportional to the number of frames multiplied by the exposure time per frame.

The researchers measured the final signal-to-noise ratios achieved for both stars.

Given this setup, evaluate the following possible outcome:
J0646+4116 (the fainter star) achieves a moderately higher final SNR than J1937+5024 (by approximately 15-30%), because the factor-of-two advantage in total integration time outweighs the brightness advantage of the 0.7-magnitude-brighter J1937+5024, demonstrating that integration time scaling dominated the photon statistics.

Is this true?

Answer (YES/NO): NO